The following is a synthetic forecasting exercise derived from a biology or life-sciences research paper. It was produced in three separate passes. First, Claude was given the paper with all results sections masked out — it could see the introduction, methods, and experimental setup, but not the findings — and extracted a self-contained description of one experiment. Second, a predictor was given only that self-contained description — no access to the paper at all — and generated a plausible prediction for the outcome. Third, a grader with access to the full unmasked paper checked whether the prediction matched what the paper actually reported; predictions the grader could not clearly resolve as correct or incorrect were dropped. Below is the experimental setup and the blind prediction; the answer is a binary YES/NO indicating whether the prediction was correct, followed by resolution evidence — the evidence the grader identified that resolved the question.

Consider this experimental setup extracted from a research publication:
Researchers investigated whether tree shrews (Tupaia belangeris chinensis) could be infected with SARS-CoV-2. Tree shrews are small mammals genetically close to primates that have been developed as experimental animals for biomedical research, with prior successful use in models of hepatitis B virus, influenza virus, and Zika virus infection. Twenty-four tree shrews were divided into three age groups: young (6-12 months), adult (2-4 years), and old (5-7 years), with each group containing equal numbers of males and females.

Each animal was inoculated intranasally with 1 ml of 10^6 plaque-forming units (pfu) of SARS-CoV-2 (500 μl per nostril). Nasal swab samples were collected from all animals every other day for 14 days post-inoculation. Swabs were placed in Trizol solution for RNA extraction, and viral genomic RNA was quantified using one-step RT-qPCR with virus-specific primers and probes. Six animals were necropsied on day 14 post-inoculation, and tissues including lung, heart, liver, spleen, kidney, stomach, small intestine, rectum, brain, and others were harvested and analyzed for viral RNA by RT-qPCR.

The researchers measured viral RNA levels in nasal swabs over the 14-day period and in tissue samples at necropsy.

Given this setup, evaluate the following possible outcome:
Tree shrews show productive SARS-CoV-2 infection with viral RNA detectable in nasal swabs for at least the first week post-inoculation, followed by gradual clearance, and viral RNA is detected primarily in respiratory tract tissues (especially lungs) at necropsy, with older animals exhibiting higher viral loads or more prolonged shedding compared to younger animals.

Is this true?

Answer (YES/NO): NO